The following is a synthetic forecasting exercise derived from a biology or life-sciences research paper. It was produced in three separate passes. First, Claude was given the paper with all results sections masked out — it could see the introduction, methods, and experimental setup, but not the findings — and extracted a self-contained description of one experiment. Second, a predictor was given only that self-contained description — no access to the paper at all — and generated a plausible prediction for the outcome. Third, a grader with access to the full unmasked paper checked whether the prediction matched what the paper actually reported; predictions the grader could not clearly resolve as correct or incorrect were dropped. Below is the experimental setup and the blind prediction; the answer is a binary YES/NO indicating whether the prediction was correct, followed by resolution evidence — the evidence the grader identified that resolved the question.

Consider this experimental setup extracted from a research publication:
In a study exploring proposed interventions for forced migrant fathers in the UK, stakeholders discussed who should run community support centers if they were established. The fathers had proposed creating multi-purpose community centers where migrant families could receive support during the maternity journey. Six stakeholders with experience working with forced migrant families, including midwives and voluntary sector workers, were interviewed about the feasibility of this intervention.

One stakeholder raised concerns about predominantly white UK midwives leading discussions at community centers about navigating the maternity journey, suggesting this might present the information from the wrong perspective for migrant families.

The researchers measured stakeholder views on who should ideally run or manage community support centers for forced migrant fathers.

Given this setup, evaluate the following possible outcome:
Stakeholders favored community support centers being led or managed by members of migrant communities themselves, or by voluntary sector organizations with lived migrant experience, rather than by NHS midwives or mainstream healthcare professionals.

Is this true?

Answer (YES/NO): YES